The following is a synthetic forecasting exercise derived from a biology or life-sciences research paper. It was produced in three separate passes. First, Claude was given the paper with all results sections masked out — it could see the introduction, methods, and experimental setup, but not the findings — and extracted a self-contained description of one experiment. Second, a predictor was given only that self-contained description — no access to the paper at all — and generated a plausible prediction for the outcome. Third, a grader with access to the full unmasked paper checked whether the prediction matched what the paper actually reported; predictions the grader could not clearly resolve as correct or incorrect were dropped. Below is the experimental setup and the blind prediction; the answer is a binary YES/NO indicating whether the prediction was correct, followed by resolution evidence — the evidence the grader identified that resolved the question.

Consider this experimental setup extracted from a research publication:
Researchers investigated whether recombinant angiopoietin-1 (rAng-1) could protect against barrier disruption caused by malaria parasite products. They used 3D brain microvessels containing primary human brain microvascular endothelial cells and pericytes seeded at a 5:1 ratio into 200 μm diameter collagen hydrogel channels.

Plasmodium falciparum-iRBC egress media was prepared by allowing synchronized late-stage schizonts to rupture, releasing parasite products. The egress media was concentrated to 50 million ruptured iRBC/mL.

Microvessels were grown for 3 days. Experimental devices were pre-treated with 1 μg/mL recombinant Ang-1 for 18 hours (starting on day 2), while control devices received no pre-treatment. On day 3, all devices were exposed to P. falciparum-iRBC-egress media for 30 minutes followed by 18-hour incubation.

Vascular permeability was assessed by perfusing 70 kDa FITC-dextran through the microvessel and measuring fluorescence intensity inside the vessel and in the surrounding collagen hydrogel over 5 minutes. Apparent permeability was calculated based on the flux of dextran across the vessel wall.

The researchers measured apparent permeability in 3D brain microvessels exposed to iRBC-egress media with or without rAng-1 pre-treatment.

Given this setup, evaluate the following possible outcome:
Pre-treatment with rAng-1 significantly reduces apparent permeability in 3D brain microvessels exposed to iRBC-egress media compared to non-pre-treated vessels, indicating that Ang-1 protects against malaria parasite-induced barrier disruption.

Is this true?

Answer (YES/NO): NO